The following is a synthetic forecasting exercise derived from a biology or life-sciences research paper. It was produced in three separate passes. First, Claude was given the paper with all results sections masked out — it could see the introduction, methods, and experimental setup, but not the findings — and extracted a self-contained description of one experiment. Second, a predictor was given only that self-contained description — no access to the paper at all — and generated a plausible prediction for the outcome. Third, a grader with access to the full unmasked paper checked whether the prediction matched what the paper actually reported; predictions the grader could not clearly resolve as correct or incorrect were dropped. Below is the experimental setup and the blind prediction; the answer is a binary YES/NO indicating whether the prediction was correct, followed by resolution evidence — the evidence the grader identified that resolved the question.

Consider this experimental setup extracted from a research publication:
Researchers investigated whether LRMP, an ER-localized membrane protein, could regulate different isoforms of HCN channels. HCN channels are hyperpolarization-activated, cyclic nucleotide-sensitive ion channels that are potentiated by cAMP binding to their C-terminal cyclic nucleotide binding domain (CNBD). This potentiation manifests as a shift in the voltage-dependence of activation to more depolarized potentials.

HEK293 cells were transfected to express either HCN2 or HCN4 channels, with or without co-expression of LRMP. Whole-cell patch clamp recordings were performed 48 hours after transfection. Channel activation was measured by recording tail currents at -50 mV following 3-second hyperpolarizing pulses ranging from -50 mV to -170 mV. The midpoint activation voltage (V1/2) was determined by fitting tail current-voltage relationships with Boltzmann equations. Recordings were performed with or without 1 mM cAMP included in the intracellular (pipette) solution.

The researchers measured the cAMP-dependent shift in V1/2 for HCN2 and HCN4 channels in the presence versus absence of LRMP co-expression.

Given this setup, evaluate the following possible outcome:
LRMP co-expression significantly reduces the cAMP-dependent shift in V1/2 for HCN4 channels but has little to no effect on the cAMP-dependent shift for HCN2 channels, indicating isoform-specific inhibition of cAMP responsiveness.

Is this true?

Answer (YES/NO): YES